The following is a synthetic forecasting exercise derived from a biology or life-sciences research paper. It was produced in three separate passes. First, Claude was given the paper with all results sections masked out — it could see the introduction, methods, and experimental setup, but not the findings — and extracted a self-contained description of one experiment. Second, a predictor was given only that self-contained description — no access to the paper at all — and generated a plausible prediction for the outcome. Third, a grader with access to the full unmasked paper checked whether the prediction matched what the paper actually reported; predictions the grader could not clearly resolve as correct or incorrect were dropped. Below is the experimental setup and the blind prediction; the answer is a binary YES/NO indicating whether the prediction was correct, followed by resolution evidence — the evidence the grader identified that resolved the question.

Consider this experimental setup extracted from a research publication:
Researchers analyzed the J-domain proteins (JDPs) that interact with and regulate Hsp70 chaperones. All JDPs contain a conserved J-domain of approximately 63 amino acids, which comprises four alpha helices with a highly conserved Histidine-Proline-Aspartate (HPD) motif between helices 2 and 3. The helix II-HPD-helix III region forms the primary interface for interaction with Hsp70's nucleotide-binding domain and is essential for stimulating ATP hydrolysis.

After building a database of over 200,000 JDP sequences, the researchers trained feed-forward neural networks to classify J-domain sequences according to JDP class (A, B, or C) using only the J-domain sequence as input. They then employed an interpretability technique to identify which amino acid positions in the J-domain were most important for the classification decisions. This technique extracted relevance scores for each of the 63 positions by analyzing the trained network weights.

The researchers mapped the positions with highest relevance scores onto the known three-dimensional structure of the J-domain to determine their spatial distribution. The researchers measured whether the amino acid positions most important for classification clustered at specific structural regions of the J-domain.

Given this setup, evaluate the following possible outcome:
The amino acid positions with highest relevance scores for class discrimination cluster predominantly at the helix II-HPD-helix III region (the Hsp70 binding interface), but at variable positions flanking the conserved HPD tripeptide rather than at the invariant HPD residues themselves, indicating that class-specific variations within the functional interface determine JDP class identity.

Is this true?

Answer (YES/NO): YES